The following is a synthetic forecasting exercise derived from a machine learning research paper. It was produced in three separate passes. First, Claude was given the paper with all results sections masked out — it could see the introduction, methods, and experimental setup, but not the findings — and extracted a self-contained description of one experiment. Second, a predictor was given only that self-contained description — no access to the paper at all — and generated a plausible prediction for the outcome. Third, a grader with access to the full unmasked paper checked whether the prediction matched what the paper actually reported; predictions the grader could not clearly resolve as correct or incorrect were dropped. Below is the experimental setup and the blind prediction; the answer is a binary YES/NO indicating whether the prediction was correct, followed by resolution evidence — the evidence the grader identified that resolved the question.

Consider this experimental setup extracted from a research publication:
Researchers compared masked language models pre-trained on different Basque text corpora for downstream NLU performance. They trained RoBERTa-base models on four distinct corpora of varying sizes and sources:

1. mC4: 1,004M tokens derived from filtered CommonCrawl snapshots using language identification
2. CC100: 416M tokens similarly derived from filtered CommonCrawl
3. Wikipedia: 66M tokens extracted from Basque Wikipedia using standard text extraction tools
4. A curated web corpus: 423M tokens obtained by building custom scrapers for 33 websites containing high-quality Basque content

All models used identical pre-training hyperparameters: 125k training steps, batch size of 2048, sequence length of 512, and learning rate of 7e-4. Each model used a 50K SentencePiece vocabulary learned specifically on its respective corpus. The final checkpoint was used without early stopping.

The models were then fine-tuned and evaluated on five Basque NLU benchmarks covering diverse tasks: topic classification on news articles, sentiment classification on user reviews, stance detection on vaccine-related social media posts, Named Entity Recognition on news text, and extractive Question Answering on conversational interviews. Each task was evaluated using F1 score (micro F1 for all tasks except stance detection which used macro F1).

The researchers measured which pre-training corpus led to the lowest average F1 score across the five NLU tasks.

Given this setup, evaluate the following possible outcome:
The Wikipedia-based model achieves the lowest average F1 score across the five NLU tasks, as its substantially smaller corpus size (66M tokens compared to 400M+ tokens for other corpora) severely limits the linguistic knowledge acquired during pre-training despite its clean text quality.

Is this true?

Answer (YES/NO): YES